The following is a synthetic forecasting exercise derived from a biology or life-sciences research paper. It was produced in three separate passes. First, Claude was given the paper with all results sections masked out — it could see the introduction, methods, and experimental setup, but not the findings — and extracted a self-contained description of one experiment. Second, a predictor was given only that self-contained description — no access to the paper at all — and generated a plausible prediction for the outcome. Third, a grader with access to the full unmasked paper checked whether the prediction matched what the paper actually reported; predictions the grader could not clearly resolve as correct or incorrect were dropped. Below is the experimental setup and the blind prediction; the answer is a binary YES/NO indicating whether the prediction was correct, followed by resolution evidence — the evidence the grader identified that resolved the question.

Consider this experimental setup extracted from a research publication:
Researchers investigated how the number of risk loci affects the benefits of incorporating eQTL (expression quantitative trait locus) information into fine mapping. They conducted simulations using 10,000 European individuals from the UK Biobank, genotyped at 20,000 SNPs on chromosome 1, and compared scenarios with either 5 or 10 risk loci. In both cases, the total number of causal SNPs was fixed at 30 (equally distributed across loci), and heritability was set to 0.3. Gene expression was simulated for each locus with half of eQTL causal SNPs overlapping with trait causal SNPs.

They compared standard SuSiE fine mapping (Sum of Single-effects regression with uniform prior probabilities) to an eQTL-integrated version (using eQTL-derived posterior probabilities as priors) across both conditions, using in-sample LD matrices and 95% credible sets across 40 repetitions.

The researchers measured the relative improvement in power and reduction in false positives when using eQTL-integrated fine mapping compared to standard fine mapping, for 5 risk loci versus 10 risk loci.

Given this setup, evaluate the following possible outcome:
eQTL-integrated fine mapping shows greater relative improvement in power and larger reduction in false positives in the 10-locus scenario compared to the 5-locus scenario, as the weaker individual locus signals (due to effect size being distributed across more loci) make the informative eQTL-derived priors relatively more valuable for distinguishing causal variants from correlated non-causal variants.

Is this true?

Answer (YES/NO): YES